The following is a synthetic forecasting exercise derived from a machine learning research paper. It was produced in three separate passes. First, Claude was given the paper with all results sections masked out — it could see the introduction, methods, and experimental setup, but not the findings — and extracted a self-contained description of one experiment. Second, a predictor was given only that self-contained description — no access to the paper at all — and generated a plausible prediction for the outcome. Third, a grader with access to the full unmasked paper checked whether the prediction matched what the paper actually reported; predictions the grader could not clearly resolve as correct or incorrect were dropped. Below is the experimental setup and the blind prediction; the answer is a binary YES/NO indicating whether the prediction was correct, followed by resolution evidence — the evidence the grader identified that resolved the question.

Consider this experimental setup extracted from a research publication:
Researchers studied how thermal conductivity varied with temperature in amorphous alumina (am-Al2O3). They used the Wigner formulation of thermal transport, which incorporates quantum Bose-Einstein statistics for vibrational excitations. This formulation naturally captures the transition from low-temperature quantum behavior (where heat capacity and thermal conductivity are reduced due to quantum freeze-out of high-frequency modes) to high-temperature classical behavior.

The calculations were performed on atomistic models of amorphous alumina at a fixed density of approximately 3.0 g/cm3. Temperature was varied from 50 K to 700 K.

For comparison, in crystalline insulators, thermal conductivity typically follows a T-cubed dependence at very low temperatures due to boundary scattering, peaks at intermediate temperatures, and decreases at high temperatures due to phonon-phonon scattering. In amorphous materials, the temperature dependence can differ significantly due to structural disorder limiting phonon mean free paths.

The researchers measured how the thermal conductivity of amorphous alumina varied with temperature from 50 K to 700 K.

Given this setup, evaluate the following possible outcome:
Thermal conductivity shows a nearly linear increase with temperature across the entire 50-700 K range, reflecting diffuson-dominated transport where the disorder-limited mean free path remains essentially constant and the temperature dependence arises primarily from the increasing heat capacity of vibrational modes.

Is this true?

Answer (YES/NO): NO